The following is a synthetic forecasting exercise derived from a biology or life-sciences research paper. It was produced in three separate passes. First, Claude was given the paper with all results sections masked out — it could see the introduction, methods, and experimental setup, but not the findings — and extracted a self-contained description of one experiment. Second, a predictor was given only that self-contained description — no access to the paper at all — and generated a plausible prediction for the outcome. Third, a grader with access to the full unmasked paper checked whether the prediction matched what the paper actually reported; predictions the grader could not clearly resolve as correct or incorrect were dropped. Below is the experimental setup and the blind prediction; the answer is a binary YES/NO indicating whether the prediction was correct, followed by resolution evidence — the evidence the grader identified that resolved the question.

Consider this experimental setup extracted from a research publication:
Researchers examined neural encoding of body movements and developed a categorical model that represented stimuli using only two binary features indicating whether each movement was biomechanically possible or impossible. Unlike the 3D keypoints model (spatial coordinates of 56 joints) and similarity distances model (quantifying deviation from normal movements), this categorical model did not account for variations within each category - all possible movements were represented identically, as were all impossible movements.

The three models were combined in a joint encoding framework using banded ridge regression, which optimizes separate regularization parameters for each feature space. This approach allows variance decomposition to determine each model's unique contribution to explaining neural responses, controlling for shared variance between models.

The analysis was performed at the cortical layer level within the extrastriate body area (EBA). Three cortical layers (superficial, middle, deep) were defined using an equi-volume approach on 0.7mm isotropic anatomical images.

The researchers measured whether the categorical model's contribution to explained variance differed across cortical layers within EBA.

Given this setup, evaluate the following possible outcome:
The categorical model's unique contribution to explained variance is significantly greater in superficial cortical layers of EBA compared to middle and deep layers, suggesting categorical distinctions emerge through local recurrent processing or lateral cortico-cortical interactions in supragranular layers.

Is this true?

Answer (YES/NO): NO